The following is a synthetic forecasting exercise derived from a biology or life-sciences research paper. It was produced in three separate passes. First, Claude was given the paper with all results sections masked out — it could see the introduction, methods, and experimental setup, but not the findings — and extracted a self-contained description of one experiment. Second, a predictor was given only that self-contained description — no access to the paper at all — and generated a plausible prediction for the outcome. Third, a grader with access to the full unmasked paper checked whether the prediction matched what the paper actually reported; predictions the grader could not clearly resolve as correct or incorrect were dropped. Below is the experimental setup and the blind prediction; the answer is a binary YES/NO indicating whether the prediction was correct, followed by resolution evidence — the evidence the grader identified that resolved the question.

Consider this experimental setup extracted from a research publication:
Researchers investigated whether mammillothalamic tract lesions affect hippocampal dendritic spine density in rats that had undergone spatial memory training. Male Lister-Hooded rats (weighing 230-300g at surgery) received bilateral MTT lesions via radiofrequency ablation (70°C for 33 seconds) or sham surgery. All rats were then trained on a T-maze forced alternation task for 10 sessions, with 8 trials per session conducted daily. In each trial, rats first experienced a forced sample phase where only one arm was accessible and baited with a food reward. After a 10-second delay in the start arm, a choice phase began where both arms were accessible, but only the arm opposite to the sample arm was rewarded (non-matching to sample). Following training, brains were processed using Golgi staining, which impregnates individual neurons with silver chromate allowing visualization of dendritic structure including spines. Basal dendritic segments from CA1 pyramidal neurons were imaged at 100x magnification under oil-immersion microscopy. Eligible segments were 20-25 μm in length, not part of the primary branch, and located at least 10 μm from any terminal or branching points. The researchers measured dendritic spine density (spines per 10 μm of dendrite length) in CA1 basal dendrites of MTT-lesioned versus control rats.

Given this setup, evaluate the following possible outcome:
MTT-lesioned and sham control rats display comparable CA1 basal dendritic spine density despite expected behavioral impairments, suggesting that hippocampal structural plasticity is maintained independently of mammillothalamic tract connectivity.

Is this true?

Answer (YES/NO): NO